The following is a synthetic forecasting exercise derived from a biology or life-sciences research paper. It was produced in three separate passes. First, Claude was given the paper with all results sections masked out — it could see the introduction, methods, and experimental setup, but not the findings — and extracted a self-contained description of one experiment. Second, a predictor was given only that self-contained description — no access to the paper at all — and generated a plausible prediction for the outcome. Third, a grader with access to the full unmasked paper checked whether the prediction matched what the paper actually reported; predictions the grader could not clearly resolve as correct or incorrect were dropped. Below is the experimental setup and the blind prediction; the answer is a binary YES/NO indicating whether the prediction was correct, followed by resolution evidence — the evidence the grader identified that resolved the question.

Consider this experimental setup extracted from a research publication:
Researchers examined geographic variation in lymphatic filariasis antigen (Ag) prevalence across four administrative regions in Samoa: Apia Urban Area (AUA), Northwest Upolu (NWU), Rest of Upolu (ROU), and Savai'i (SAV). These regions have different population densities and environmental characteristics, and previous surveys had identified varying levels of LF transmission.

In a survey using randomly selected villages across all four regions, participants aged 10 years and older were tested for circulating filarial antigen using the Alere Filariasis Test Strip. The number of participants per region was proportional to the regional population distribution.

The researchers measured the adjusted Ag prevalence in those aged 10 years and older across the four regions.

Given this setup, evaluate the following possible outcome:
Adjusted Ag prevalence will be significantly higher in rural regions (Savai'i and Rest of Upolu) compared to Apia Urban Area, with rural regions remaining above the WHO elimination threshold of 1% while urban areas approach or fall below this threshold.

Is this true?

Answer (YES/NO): NO